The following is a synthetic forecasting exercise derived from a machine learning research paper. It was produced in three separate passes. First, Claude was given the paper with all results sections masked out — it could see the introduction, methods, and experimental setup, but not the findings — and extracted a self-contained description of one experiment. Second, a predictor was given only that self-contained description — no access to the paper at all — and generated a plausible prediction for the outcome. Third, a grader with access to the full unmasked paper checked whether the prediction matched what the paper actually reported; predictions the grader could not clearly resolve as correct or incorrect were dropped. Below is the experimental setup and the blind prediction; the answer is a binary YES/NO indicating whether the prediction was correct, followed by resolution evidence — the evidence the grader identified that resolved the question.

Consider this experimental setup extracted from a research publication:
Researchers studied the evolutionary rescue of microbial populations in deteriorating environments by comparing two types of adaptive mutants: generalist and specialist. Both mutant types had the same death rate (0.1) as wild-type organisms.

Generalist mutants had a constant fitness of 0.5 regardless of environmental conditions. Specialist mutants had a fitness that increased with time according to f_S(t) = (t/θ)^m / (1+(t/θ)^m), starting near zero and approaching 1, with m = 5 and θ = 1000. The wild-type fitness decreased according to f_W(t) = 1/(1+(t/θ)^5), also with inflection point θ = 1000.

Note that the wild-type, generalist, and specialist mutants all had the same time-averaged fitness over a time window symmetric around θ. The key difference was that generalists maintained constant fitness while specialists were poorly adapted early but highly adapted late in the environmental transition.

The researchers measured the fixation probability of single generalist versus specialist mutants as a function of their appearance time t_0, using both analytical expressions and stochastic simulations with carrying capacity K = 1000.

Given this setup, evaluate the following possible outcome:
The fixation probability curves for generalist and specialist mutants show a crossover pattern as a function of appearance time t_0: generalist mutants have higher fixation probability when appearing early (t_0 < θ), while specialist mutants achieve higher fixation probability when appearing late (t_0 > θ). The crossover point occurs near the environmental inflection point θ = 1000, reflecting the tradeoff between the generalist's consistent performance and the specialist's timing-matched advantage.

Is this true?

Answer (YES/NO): YES